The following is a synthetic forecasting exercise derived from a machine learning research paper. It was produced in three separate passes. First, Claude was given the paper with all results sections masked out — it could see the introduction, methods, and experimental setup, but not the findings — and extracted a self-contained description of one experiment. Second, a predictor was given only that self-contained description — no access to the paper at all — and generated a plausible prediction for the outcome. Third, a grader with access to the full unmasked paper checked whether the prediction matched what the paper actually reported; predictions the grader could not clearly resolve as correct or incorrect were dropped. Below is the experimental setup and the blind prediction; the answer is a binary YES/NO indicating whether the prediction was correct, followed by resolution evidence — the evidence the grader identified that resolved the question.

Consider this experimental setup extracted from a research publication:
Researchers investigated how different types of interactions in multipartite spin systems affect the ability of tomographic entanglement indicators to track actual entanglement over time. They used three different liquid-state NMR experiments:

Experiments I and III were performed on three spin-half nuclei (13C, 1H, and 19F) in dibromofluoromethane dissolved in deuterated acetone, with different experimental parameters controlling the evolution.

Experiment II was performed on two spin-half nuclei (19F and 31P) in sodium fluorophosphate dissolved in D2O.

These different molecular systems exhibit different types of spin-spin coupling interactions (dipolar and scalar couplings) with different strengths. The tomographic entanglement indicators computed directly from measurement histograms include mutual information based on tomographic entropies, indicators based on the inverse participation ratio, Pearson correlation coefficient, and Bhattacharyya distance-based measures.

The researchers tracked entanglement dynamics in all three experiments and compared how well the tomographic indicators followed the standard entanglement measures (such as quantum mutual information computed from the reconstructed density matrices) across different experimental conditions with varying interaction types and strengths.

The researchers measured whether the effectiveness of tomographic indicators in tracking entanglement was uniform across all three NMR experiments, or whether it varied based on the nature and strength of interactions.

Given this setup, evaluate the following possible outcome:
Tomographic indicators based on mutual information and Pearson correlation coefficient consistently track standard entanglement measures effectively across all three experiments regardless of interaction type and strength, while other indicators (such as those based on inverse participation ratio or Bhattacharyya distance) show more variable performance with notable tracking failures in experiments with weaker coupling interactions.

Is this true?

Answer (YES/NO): NO